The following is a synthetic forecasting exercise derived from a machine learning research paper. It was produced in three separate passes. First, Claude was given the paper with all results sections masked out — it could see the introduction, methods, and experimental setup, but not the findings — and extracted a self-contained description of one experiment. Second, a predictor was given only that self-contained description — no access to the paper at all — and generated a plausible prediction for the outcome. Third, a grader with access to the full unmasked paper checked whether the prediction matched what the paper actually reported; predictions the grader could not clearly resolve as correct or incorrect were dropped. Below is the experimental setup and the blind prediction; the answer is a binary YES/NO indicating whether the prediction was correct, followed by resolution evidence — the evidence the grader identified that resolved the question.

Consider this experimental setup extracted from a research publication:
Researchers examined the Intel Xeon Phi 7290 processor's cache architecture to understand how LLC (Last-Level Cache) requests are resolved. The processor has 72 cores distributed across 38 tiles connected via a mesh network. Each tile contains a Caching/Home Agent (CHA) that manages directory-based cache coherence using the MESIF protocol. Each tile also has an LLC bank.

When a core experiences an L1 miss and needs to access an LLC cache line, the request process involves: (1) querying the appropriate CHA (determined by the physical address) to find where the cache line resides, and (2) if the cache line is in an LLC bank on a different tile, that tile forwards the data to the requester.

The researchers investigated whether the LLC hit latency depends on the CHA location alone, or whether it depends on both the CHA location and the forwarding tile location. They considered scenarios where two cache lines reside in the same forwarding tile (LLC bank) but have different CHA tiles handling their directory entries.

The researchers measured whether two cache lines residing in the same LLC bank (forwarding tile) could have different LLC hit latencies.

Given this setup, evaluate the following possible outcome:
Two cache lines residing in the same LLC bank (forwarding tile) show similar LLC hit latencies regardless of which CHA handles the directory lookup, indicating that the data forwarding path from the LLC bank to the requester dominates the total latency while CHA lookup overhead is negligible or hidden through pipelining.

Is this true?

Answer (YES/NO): NO